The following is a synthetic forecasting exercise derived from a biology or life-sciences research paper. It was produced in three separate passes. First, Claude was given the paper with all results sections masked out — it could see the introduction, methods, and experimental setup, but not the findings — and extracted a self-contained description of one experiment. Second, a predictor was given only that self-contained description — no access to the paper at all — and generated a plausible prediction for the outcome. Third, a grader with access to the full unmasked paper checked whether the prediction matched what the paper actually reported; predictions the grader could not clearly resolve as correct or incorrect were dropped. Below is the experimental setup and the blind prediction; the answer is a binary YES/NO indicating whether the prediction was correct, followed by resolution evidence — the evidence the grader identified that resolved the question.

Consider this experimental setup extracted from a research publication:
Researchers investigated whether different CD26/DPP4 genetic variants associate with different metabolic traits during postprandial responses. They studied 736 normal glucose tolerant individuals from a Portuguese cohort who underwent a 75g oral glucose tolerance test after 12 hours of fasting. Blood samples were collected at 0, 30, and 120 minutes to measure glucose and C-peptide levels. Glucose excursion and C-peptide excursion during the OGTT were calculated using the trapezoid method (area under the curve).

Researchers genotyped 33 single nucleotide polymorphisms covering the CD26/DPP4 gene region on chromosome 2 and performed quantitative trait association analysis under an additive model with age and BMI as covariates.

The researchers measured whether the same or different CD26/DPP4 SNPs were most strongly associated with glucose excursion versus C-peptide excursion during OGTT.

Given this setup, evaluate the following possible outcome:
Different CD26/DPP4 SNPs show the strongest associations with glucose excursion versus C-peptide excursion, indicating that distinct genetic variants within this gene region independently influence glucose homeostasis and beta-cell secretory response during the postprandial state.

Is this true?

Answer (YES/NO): NO